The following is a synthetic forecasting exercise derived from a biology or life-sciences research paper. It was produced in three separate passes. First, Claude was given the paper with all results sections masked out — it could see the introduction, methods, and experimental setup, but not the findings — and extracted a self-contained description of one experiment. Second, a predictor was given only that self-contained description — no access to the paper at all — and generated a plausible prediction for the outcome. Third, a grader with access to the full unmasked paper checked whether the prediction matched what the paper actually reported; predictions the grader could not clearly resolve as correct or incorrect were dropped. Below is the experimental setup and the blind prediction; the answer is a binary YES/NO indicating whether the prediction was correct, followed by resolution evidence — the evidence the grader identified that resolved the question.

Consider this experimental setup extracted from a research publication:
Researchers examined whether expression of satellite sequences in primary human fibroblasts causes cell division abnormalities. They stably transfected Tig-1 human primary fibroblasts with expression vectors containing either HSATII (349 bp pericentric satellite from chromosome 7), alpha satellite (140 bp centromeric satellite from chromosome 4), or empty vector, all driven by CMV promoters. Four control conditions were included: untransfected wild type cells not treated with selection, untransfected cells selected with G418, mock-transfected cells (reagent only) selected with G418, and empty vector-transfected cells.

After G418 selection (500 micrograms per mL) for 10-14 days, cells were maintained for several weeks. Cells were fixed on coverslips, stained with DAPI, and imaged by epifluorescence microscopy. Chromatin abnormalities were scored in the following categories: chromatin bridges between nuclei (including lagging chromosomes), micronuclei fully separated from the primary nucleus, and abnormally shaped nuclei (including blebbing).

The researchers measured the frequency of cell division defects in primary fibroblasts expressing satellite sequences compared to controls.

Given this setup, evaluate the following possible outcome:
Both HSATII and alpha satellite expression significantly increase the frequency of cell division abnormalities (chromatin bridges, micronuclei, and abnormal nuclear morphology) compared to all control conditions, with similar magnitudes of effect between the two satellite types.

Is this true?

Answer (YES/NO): NO